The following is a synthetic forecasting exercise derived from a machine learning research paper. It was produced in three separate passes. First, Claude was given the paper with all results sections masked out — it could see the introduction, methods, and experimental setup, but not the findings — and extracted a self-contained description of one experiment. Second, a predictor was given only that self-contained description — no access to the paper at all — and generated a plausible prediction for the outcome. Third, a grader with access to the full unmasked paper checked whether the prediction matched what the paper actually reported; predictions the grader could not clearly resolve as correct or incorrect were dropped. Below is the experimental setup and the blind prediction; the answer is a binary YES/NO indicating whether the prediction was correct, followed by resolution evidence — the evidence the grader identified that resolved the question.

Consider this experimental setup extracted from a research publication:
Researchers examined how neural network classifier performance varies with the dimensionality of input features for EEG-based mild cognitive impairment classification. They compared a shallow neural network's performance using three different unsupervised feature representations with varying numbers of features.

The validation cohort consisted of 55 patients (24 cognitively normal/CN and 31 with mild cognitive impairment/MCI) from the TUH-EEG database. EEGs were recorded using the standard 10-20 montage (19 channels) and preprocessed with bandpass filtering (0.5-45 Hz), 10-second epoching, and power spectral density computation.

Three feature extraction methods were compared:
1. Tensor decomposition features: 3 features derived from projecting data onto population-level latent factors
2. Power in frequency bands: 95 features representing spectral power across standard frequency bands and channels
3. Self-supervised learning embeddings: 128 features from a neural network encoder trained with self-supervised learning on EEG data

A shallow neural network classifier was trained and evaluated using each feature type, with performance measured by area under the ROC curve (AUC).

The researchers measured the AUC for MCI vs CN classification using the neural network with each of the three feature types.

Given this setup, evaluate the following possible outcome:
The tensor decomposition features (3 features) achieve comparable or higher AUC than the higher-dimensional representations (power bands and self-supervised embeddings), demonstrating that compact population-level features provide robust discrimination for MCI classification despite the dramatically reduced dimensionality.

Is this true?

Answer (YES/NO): NO